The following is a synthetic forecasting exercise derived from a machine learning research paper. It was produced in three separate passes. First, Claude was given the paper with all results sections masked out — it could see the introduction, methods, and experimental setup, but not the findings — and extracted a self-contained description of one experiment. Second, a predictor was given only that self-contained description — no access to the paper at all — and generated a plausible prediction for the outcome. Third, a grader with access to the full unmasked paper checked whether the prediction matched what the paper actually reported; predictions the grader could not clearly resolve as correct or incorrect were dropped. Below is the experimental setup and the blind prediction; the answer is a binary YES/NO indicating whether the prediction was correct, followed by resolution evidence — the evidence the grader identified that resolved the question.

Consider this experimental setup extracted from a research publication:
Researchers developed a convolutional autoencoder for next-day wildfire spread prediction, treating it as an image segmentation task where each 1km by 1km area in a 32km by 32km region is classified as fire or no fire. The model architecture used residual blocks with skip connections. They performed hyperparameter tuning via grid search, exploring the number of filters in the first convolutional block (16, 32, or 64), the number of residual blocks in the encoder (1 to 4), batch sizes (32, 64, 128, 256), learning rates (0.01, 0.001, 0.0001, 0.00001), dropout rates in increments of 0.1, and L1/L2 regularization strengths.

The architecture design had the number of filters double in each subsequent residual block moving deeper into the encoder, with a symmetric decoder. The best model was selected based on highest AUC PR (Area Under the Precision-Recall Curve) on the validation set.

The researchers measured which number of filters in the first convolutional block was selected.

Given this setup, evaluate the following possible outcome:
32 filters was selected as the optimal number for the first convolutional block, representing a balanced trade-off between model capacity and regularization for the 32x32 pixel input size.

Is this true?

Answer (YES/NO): NO